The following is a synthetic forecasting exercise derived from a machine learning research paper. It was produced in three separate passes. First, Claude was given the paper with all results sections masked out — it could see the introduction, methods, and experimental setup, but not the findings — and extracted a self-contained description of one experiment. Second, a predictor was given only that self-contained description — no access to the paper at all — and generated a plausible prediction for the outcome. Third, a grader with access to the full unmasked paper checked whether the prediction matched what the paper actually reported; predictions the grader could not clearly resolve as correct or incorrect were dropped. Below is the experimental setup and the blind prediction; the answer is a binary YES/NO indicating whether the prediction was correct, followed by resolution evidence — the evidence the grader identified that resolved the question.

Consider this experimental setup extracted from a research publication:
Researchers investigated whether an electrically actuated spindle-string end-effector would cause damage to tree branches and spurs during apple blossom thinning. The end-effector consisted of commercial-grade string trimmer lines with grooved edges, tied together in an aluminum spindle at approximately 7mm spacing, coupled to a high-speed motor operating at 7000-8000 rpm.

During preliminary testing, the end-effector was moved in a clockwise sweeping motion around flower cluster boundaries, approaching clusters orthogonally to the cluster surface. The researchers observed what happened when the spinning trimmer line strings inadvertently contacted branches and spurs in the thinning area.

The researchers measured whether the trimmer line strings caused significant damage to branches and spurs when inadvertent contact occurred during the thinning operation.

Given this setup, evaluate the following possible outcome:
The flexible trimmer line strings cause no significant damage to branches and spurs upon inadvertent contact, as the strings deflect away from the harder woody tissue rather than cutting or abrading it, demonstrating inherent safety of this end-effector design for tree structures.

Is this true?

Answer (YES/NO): NO